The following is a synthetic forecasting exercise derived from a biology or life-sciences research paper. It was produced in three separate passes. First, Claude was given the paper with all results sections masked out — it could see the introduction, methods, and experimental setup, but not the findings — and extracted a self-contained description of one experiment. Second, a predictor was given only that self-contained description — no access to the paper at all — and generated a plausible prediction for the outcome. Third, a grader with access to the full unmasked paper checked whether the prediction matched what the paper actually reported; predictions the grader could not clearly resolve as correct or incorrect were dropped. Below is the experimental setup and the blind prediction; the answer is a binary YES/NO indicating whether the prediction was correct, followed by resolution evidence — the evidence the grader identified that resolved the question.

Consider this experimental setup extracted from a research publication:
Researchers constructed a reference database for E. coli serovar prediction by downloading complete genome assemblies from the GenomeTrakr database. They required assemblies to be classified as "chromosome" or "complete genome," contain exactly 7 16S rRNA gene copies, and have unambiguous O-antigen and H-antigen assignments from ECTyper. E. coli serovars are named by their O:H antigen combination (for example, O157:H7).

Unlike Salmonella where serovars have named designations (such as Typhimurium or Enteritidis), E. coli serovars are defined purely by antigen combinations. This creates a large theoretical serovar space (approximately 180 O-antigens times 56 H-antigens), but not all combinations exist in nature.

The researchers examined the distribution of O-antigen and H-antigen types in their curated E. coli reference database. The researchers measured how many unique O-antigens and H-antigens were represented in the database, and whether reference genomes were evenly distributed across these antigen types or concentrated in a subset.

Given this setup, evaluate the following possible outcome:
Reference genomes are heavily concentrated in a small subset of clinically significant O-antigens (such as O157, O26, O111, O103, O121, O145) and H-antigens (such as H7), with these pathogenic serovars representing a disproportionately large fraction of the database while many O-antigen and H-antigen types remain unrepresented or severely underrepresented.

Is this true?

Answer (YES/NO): NO